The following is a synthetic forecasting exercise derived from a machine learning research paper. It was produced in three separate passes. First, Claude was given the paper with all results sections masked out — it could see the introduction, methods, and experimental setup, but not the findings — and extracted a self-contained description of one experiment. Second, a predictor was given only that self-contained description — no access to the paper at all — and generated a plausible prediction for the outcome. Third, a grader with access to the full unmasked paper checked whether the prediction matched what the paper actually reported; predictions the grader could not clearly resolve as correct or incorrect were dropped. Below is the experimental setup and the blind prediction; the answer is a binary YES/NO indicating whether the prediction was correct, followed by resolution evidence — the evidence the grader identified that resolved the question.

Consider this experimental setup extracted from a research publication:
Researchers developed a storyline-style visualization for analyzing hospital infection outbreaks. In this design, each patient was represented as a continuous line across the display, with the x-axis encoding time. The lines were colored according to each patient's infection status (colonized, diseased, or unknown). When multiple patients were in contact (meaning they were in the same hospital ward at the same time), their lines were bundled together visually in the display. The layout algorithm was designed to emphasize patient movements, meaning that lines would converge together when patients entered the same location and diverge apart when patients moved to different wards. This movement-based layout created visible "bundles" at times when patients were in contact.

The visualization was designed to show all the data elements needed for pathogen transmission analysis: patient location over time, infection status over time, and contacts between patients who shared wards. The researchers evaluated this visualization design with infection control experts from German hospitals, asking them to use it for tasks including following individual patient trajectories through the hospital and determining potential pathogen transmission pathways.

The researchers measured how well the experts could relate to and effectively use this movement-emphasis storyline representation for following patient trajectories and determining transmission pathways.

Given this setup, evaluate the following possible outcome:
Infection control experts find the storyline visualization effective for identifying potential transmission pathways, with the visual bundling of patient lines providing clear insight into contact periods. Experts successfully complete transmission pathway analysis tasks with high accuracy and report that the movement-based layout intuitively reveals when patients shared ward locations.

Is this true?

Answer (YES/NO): NO